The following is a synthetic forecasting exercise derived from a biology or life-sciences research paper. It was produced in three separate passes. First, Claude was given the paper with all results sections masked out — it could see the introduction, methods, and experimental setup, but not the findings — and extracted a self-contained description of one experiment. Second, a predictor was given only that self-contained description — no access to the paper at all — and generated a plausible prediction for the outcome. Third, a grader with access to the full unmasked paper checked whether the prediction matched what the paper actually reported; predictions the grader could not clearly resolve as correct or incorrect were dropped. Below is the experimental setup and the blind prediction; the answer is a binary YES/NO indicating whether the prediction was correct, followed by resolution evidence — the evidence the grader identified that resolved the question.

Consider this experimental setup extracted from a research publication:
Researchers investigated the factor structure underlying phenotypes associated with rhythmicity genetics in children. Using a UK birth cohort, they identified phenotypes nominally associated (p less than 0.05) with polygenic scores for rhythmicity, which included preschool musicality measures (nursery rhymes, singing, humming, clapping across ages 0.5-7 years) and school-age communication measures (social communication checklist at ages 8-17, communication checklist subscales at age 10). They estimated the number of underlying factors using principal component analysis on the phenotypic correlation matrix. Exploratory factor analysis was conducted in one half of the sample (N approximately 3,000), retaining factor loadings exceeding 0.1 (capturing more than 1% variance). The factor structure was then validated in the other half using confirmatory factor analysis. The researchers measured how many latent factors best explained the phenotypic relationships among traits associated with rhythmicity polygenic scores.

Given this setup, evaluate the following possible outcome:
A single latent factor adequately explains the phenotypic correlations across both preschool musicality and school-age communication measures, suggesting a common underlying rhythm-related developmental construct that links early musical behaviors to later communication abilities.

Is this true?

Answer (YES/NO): NO